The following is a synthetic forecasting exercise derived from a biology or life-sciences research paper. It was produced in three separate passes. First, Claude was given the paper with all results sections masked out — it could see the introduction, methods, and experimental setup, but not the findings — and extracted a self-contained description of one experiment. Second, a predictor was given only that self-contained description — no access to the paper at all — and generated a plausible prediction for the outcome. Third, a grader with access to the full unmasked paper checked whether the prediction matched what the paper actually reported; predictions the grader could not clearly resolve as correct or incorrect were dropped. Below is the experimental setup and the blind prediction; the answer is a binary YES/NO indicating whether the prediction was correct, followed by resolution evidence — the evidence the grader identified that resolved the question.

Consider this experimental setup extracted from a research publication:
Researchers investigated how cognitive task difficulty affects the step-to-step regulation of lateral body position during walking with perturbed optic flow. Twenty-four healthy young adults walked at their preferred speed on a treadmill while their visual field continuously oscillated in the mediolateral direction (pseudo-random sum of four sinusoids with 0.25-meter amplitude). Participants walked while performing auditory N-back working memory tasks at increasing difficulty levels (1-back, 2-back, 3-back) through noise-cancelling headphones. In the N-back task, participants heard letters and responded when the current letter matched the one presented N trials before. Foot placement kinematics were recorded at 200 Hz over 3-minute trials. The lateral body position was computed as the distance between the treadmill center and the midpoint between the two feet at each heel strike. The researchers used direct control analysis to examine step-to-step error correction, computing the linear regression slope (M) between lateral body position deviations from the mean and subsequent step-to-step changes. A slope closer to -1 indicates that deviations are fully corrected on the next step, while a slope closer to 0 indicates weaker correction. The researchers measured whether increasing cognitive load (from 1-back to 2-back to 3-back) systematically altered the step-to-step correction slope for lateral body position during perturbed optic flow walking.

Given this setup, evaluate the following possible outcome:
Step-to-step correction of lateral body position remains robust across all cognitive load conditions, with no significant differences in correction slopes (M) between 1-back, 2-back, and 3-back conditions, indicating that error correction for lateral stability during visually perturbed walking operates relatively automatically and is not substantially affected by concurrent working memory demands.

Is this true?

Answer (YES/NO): YES